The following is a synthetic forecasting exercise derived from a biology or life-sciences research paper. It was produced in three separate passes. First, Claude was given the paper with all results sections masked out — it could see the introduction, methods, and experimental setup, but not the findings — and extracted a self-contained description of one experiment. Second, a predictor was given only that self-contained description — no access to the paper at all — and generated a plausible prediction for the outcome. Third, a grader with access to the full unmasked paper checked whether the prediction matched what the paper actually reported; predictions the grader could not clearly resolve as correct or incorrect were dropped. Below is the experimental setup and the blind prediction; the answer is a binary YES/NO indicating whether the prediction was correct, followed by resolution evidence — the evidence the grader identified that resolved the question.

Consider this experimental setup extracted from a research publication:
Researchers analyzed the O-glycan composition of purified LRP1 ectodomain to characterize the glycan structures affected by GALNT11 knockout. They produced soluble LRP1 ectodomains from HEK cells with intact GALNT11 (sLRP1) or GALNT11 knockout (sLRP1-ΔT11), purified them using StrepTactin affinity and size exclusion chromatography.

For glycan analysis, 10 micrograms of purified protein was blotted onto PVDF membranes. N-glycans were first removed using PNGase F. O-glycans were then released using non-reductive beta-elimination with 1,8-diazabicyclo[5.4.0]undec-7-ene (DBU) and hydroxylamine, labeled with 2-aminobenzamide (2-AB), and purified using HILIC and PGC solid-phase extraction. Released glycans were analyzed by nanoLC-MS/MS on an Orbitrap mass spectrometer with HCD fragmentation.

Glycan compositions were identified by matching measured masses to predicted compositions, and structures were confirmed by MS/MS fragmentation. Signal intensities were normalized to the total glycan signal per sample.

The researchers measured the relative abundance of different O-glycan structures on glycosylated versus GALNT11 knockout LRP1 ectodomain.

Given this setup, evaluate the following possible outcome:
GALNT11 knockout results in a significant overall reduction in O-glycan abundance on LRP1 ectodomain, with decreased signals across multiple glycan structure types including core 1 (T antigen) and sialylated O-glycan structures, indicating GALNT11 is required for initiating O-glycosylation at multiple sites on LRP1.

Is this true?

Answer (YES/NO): NO